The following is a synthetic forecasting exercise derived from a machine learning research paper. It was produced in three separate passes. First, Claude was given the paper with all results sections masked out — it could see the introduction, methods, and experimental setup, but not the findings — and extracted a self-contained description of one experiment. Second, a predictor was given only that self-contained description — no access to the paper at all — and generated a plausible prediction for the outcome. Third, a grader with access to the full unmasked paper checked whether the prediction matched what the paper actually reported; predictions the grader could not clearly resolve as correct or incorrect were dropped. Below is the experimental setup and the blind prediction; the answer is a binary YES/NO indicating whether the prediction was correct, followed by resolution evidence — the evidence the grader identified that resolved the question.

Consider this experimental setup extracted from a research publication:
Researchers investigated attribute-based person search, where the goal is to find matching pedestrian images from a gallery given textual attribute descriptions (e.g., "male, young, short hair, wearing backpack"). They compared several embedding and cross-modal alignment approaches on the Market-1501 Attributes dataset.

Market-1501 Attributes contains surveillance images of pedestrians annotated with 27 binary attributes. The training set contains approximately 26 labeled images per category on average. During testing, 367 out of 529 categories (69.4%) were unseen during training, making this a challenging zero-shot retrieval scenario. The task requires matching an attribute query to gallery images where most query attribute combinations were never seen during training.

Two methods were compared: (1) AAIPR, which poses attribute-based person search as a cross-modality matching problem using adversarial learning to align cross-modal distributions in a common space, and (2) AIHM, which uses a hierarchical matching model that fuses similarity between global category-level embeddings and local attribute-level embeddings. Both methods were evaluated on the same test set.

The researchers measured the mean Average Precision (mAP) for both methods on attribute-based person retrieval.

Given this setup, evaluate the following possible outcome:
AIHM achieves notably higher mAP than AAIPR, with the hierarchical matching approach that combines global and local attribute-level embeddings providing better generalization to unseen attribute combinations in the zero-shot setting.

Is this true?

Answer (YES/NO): YES